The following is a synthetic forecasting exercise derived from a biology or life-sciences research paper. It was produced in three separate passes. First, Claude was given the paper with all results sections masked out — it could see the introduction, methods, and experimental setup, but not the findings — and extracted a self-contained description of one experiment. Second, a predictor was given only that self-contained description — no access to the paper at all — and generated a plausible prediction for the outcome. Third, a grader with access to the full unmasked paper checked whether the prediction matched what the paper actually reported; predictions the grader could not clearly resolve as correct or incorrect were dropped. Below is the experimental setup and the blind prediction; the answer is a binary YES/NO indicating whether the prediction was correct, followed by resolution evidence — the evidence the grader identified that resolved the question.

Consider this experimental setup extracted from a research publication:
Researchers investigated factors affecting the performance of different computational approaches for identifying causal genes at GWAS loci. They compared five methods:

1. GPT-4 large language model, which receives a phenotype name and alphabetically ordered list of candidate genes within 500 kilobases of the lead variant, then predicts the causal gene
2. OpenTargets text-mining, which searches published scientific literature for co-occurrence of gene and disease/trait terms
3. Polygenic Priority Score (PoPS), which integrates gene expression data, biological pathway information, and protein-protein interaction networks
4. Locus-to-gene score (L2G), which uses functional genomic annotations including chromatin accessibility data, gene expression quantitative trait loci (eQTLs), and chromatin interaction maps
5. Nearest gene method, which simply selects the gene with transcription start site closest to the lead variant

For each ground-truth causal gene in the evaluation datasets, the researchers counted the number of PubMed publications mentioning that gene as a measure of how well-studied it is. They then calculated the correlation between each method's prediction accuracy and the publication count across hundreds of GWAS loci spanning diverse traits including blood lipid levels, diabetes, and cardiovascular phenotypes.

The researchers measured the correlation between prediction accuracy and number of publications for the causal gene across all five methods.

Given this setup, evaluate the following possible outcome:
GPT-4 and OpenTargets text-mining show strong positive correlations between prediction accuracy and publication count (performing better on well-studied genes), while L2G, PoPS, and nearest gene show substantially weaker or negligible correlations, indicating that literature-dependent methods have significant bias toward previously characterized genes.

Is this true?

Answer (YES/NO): NO